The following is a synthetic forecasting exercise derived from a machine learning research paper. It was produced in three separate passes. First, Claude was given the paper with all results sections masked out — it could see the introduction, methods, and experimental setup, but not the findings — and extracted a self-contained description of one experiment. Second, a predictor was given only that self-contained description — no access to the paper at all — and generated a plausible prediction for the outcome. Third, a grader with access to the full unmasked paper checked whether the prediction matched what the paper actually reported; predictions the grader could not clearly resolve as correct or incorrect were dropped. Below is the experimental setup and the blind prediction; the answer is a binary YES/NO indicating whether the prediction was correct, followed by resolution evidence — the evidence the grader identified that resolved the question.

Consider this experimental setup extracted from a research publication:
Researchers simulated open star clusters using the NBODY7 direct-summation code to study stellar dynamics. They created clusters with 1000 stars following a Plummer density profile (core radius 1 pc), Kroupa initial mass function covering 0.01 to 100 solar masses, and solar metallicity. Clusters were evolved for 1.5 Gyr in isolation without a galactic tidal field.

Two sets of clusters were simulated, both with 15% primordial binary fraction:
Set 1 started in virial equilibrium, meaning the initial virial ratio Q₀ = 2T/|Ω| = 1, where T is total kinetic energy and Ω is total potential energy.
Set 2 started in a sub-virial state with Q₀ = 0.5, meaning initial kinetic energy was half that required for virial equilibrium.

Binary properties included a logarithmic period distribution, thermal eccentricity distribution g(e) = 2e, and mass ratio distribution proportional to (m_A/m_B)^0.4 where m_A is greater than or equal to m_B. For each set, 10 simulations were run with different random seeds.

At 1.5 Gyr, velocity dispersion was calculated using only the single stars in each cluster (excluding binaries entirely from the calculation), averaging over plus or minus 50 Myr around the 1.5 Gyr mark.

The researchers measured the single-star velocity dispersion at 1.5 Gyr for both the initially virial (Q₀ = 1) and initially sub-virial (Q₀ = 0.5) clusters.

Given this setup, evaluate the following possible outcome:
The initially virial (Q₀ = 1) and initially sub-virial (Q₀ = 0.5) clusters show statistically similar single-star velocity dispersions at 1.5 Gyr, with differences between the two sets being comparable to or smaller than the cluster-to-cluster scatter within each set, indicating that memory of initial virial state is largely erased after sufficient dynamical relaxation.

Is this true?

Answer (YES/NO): YES